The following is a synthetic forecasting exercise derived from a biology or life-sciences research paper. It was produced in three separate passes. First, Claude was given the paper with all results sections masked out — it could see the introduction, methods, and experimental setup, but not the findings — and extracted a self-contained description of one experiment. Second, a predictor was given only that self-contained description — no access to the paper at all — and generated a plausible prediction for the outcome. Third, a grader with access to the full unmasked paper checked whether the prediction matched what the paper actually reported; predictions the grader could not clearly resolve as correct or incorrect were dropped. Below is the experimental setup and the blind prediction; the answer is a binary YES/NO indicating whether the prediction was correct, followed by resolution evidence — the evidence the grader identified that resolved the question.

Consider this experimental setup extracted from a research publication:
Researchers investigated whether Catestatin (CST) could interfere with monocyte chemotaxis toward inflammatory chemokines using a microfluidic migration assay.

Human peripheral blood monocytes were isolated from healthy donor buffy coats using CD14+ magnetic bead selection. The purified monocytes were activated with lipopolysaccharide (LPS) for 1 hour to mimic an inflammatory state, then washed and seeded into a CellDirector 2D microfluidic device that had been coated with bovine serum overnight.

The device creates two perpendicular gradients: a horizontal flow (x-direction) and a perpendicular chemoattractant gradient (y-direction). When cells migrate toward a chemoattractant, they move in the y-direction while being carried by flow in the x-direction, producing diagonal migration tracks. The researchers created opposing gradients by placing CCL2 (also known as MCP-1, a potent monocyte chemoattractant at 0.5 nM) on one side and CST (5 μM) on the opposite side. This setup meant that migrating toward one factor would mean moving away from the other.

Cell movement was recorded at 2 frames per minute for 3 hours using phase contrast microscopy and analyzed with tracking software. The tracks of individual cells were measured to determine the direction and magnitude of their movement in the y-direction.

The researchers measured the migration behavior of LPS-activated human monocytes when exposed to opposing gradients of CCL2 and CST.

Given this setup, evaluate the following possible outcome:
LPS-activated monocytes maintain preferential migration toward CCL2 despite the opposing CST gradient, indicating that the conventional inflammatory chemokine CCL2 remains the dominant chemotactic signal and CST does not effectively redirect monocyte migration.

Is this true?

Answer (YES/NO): NO